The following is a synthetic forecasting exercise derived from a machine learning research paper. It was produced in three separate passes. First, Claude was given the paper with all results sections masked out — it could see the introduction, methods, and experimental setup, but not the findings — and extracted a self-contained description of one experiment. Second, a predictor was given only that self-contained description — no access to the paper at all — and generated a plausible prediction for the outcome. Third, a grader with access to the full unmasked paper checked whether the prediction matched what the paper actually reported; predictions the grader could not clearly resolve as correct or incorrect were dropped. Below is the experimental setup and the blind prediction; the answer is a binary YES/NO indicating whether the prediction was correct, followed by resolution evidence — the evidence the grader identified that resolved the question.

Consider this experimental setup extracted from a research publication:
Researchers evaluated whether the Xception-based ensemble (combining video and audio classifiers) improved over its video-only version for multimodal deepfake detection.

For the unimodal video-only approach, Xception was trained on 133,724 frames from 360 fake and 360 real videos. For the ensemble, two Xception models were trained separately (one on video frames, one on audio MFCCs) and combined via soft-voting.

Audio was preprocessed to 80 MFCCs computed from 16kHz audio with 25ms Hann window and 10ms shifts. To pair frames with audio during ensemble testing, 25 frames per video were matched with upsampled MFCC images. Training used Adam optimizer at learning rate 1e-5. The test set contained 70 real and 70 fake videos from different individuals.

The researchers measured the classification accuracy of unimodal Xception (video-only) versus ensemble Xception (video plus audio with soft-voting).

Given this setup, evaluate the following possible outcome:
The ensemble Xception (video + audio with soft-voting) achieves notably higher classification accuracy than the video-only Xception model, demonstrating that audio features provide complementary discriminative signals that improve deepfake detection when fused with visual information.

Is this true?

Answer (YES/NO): NO